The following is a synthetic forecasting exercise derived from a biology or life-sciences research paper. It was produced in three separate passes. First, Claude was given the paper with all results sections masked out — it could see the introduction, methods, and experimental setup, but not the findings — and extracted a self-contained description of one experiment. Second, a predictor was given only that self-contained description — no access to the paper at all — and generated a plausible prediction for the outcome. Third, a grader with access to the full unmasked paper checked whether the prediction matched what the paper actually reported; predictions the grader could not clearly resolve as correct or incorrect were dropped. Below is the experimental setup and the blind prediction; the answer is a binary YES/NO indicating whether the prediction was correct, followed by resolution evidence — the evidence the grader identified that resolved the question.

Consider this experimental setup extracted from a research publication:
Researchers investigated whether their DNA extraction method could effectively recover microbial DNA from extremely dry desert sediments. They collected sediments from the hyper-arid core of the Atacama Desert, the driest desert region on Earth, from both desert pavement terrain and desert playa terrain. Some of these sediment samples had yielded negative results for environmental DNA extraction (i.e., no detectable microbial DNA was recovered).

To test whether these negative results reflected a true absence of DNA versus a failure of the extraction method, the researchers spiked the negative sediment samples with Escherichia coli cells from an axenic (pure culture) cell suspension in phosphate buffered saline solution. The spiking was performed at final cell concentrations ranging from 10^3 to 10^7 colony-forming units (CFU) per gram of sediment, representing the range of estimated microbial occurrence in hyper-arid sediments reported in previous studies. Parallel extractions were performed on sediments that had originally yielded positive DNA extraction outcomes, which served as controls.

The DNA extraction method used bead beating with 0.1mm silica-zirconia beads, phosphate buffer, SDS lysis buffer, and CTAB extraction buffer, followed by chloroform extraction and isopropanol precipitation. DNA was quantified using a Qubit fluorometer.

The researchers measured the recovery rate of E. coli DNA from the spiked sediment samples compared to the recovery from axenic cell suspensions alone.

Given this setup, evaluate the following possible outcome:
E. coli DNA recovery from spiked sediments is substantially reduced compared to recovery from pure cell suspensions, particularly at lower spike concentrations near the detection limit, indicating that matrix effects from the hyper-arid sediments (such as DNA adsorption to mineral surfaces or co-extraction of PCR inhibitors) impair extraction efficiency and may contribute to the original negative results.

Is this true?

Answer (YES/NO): NO